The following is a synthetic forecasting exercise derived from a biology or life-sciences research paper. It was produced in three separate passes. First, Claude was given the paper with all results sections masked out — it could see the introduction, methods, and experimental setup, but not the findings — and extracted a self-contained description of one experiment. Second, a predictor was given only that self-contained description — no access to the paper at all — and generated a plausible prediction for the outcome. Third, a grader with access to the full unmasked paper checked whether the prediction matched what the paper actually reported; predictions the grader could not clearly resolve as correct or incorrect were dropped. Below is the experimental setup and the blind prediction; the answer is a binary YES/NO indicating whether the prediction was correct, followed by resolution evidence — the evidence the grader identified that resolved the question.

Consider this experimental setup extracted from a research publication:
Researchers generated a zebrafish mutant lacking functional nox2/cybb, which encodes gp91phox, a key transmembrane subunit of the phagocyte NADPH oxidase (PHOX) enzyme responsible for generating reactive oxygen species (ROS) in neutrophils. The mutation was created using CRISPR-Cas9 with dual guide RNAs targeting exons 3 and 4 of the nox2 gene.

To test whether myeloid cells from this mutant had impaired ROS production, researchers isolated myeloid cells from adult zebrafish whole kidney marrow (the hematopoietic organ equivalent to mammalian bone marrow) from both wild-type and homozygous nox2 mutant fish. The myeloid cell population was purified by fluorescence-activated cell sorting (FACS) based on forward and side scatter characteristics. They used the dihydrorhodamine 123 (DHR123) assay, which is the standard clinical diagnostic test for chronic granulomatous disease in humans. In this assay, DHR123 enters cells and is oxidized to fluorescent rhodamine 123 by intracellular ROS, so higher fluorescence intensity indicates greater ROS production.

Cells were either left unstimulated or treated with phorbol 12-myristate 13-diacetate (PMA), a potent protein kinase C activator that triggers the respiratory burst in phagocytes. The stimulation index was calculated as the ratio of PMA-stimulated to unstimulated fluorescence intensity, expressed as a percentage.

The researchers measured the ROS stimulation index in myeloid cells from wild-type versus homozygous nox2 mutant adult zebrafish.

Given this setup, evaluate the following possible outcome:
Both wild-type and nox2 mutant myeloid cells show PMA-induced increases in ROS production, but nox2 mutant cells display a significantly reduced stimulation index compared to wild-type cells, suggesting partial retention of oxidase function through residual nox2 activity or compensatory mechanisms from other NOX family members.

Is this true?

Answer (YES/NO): NO